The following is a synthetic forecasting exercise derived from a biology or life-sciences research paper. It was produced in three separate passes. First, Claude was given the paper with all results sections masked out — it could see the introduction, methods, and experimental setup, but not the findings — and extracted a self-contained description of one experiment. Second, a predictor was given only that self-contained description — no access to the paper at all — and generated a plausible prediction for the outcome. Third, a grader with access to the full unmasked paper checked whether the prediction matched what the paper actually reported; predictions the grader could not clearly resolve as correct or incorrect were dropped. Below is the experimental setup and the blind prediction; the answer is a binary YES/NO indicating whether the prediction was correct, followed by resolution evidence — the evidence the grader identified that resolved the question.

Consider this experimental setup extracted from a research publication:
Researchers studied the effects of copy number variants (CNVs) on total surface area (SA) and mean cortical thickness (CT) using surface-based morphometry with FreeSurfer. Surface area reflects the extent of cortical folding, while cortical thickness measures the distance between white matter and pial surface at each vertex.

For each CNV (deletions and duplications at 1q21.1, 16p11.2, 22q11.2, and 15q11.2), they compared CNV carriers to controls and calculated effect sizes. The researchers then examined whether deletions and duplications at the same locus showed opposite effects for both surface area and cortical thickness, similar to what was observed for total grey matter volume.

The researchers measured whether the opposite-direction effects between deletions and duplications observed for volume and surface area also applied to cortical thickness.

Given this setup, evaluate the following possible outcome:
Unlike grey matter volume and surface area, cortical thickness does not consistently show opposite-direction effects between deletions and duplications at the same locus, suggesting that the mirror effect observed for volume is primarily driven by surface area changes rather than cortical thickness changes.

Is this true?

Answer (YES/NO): YES